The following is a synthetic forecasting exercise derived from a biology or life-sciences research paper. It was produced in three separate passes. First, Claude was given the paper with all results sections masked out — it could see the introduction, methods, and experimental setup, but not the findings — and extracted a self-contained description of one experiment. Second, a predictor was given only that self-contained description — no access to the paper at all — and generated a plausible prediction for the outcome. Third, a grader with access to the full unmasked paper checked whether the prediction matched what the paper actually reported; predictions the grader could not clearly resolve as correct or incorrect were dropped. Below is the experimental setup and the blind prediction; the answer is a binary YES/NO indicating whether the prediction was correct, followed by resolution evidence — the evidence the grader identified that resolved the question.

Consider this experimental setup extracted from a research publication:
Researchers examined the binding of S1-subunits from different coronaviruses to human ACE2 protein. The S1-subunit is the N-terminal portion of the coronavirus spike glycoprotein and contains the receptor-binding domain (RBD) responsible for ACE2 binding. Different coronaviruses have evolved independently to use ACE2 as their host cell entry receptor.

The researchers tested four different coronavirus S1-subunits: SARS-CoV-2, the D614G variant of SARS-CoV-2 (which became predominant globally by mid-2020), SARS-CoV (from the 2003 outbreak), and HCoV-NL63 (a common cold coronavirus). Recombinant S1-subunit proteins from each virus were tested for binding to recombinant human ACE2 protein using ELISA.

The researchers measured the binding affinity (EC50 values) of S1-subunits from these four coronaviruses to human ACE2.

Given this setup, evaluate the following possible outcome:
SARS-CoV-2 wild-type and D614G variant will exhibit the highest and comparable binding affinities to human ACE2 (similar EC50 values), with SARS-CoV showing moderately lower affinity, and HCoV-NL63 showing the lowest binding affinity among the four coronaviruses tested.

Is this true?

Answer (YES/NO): NO